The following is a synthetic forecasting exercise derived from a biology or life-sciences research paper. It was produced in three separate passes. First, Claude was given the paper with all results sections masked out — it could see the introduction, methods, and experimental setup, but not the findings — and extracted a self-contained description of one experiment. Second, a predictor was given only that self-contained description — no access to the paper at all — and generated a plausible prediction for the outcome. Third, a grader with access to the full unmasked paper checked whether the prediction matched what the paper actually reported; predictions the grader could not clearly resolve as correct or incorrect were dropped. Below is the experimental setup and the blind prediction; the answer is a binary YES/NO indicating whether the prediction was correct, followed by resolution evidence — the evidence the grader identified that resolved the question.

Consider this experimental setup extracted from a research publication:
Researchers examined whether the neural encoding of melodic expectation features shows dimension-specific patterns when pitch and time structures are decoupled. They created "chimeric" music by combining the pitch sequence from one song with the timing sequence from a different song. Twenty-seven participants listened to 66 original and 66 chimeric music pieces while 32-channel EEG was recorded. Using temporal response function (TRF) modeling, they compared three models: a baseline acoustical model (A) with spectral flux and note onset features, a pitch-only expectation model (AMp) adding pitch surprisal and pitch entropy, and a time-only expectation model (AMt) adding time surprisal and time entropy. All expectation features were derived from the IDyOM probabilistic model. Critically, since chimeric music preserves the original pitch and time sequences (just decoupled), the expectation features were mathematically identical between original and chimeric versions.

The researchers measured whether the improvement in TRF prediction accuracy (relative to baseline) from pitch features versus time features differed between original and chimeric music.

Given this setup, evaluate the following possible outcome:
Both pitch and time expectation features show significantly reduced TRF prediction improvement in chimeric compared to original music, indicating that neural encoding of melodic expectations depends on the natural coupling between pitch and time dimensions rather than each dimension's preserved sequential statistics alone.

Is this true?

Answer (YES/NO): YES